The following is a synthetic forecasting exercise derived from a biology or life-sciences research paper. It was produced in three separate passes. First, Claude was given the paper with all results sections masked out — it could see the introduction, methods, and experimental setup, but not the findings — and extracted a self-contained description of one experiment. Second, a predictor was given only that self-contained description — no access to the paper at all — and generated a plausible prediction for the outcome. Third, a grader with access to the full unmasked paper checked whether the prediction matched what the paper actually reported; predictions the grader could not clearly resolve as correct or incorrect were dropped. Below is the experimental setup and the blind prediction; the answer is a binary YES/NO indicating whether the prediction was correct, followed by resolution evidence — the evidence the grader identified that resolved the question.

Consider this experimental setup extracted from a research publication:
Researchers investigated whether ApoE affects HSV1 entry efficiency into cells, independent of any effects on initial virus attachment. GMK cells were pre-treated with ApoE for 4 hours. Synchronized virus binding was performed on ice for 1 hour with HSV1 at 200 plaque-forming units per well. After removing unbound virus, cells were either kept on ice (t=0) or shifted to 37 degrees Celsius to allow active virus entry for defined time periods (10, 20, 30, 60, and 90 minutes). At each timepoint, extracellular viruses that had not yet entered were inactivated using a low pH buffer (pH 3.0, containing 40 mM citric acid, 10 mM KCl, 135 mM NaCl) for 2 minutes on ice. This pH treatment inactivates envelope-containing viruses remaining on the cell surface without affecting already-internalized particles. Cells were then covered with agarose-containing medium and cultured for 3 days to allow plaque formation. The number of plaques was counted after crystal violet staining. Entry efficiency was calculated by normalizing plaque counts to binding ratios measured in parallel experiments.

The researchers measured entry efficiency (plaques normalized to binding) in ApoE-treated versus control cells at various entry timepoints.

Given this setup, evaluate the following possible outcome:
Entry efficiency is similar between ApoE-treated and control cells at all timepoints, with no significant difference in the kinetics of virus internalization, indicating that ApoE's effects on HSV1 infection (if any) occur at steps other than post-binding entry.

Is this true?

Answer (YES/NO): YES